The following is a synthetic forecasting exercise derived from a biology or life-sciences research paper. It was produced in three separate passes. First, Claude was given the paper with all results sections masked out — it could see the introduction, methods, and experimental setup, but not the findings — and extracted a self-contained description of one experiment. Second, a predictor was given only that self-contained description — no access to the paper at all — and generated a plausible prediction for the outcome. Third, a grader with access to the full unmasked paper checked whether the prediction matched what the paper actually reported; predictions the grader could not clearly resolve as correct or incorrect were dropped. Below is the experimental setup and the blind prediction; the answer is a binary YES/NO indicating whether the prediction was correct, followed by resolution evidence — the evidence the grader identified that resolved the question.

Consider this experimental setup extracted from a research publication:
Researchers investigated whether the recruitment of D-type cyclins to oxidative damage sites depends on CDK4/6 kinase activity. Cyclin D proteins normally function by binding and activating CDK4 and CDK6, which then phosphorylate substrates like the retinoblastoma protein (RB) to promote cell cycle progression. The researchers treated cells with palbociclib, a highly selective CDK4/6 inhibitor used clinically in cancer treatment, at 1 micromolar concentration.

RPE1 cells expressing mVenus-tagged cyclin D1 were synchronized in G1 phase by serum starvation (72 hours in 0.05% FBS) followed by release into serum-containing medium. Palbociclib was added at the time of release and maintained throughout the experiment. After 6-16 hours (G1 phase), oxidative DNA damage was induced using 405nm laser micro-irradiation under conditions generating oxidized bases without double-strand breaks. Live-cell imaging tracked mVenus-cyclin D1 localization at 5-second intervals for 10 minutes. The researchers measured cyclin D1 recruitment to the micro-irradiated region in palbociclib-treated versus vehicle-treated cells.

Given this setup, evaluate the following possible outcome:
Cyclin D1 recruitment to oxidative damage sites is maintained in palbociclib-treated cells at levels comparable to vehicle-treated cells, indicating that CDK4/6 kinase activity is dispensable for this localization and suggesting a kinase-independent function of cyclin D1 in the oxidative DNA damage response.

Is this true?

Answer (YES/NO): YES